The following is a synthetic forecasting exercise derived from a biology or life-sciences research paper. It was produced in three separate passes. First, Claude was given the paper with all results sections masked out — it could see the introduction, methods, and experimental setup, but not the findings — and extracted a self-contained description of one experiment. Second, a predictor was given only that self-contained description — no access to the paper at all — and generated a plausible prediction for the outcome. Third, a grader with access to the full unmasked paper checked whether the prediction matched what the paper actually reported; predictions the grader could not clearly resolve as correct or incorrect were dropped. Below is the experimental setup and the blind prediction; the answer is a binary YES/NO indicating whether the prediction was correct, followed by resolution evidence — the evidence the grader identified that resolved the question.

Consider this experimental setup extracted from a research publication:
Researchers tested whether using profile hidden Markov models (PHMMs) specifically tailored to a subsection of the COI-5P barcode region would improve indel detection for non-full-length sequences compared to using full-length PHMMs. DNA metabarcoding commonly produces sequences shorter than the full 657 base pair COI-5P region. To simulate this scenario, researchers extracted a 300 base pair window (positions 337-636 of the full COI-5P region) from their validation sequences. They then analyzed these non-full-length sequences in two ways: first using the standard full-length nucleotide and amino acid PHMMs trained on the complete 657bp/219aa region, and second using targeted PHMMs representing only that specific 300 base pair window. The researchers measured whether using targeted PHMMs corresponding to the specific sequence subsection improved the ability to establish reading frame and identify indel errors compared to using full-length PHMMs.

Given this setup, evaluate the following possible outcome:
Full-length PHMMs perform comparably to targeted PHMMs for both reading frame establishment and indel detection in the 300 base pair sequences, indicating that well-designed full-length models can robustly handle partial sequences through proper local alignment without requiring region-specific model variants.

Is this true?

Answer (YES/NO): NO